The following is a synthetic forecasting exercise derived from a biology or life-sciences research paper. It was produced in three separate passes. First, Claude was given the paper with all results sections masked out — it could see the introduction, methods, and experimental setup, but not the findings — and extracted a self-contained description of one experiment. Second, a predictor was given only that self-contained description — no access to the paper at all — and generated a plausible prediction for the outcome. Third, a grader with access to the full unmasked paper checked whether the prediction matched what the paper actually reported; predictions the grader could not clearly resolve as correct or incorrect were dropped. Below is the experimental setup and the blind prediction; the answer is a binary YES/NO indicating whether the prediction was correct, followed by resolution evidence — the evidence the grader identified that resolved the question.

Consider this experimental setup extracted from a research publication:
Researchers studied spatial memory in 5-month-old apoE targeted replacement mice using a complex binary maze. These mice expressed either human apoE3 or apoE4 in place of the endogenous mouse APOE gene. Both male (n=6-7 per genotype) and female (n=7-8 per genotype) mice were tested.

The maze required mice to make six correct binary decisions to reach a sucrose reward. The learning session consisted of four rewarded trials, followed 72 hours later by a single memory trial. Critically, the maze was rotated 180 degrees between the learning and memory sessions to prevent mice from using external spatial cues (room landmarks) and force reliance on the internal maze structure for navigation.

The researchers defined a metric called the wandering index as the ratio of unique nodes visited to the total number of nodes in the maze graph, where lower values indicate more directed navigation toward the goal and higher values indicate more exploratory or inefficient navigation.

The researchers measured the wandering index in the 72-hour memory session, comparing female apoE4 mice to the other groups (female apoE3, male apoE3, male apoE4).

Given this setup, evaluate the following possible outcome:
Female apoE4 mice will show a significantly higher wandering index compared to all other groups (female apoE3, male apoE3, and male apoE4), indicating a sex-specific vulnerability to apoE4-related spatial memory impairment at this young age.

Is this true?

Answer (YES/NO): NO